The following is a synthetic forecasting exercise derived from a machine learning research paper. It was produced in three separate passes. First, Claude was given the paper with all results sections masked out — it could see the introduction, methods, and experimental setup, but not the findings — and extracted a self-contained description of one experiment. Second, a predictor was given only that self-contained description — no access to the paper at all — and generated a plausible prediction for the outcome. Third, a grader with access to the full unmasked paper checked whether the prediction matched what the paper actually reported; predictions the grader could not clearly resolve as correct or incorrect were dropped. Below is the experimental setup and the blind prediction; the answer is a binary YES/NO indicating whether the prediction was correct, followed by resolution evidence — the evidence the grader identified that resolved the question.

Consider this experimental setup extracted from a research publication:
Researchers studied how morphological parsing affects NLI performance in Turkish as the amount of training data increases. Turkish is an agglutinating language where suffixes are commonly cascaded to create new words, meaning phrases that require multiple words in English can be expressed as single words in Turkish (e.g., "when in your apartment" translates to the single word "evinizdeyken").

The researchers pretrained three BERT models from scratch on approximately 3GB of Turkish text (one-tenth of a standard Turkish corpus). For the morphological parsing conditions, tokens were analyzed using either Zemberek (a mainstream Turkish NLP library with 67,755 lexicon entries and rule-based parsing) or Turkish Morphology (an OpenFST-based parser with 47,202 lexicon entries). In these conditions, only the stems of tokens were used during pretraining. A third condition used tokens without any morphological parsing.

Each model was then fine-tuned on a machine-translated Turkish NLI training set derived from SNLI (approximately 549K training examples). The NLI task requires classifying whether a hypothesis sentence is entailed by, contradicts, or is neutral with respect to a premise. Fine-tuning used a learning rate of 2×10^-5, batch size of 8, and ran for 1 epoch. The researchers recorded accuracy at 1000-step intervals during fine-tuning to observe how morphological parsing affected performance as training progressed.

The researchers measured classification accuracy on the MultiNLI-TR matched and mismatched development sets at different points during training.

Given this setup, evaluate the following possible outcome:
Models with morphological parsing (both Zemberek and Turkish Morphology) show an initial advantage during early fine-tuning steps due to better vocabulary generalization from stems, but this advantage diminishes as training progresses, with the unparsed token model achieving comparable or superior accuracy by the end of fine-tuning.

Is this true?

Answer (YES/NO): NO